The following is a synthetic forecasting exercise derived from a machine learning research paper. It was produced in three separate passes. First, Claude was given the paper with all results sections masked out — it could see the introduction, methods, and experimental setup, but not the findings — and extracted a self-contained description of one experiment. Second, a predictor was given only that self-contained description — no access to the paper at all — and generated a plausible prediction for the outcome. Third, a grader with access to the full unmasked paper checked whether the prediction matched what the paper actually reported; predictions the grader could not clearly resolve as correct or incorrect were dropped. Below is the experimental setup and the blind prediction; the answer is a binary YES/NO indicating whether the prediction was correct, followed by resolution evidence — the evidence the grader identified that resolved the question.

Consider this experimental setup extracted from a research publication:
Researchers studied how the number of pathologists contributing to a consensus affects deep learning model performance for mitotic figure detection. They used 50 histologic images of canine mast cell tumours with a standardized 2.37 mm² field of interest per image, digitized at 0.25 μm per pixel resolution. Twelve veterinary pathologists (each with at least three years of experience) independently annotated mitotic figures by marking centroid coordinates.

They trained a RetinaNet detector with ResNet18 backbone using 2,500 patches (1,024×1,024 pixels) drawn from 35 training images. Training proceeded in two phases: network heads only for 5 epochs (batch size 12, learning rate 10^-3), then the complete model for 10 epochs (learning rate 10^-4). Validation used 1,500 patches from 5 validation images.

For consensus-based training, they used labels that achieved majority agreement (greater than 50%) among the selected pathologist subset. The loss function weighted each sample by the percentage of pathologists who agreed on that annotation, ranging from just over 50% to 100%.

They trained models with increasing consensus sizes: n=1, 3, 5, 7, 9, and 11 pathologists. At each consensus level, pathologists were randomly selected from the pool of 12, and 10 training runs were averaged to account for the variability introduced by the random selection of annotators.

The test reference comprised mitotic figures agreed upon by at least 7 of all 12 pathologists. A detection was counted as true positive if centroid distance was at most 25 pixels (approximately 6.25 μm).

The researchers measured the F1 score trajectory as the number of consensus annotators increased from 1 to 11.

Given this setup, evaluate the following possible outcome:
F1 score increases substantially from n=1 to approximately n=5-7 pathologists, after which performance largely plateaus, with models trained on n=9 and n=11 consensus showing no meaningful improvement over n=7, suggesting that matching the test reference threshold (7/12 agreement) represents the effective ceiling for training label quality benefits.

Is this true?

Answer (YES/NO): NO